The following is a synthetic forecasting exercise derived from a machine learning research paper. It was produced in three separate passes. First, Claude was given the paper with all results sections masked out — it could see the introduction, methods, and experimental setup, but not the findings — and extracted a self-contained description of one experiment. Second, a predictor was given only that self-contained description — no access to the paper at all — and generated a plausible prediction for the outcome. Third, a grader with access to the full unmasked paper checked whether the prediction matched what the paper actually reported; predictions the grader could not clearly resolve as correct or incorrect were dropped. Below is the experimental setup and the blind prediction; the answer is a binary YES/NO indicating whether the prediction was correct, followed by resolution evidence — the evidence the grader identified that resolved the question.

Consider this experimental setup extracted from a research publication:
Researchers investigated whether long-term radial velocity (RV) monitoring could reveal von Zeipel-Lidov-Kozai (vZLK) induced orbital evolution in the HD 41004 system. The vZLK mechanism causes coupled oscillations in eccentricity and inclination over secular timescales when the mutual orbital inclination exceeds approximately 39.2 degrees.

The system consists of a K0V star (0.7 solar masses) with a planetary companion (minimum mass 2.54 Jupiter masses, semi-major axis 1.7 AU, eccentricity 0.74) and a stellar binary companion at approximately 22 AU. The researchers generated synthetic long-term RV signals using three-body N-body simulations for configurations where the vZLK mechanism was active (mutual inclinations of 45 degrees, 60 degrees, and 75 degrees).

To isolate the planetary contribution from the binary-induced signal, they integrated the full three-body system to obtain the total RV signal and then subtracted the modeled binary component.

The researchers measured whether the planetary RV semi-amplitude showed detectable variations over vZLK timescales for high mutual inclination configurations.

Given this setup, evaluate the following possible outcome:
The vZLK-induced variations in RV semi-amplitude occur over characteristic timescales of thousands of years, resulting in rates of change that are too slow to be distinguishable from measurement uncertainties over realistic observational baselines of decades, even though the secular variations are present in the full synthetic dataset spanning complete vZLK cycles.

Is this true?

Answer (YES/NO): NO